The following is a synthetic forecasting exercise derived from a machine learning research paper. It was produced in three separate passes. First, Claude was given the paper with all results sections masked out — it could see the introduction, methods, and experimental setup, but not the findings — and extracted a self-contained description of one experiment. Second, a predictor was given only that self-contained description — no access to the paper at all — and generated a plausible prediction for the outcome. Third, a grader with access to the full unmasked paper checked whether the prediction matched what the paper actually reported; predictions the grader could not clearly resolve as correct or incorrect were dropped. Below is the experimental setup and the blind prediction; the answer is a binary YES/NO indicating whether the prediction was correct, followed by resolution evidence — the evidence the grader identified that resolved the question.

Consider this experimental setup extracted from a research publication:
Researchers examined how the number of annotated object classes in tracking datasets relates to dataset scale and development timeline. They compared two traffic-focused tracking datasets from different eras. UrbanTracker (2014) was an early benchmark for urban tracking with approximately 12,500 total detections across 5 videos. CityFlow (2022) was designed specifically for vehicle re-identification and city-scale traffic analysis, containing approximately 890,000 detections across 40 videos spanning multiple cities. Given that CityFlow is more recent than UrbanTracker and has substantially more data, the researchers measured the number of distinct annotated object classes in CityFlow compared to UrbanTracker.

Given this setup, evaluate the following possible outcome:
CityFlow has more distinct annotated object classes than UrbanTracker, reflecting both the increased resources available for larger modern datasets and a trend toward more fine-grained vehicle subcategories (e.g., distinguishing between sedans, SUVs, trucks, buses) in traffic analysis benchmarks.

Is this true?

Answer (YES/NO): NO